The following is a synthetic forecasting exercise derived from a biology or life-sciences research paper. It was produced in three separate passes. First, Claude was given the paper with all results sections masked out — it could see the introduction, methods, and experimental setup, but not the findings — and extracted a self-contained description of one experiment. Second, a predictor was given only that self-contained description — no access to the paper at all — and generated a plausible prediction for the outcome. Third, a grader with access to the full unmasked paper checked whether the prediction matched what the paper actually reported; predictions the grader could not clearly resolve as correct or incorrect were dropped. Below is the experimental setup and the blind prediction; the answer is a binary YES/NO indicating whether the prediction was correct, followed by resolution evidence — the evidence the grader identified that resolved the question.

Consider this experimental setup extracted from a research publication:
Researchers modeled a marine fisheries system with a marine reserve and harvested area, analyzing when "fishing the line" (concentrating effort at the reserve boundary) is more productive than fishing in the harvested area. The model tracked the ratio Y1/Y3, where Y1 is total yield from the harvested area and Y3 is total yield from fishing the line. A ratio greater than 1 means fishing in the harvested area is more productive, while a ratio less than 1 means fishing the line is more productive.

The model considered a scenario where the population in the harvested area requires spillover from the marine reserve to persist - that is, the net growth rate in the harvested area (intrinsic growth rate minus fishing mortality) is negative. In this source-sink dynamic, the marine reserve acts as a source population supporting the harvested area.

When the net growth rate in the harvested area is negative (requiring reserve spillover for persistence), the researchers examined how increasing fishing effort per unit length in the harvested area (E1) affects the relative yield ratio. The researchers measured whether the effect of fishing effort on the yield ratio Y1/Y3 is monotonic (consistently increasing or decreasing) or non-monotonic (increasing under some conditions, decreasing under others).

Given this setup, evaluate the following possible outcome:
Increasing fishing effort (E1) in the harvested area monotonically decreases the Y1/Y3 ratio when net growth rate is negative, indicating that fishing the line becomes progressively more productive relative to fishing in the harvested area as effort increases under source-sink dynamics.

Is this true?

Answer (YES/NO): NO